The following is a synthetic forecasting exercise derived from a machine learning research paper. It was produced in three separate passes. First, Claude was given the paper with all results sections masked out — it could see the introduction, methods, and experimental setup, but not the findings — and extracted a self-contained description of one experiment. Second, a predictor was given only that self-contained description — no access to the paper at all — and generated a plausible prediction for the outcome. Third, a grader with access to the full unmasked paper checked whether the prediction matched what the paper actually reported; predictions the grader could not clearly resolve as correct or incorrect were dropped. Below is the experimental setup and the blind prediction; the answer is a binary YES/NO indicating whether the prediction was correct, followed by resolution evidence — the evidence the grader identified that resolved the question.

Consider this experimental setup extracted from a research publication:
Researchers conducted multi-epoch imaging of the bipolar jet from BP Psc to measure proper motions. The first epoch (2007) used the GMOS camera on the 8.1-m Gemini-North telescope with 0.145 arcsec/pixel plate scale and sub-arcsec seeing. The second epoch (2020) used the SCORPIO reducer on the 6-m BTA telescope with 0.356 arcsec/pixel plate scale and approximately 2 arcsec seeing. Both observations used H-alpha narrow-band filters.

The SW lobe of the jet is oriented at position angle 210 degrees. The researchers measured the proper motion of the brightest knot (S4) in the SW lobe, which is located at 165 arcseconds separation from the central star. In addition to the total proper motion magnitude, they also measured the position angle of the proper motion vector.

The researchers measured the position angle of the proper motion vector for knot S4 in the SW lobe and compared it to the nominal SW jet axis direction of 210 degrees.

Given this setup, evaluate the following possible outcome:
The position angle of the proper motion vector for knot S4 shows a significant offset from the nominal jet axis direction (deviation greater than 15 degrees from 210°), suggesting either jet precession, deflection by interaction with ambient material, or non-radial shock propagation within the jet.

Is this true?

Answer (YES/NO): YES